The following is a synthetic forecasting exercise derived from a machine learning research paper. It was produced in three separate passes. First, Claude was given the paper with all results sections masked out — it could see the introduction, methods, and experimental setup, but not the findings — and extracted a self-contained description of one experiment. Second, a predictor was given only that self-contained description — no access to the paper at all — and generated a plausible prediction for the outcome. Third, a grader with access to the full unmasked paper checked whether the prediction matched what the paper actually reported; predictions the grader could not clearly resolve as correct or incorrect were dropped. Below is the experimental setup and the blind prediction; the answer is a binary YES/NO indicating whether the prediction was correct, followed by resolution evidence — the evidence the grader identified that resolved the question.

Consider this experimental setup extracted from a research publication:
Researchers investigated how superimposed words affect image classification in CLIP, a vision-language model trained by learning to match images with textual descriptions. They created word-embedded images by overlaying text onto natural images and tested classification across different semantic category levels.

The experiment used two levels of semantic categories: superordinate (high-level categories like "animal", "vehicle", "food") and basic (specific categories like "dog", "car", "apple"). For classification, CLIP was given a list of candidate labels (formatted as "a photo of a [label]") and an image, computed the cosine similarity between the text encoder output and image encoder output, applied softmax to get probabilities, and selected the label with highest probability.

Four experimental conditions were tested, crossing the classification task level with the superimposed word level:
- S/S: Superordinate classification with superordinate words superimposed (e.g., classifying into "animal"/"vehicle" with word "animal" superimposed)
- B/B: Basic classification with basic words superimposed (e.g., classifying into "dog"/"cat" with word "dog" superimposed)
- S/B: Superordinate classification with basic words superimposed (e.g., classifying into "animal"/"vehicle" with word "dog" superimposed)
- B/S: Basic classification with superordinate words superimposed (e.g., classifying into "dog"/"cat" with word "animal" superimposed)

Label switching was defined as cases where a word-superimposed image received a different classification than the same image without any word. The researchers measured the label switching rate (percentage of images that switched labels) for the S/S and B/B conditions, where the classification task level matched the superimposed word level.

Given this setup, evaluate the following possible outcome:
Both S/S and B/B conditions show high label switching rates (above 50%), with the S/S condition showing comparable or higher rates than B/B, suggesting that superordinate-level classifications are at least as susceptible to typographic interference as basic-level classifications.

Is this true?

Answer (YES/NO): YES